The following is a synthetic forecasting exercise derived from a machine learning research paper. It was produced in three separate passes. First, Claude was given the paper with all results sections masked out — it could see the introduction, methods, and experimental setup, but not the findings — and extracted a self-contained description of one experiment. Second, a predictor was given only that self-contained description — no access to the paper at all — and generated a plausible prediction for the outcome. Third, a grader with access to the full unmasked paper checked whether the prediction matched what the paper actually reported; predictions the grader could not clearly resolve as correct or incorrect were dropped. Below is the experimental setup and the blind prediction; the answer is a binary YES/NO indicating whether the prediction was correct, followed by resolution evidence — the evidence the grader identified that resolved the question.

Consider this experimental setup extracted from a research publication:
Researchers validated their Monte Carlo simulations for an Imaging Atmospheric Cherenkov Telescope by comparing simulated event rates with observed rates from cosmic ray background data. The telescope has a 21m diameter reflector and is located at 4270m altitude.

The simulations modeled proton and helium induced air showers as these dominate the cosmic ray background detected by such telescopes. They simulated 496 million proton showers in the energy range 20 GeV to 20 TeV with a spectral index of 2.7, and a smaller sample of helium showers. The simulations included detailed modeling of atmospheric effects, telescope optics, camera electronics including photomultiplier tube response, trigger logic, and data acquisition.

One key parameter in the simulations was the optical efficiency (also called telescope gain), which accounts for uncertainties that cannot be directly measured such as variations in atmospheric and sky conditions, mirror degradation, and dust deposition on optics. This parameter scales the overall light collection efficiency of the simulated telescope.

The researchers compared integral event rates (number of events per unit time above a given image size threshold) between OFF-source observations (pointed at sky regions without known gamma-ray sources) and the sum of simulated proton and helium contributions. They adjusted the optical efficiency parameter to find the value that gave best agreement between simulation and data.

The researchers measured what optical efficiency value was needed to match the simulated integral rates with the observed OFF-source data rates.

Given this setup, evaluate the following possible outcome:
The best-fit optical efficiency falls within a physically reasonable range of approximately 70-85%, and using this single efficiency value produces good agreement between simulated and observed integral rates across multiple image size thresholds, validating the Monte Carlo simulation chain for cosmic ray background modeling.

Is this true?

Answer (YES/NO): NO